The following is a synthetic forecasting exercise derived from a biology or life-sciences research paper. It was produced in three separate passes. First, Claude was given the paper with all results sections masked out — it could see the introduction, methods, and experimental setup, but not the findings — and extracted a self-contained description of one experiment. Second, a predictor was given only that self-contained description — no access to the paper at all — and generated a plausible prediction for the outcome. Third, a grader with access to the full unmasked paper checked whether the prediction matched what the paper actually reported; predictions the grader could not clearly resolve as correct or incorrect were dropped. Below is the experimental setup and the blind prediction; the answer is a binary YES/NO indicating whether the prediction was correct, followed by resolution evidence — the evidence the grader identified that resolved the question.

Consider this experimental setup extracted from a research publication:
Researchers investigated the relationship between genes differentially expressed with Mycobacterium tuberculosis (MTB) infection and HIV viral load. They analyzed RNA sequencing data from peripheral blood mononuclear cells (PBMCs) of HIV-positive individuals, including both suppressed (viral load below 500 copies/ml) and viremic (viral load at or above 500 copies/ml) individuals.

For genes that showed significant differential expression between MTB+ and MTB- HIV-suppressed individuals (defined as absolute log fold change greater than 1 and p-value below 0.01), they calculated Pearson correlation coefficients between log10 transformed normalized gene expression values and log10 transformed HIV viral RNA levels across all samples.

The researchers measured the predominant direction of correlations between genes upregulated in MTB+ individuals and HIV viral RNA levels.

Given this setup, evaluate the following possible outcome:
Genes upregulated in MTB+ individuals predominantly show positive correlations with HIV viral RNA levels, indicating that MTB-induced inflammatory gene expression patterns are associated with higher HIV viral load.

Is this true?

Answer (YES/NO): NO